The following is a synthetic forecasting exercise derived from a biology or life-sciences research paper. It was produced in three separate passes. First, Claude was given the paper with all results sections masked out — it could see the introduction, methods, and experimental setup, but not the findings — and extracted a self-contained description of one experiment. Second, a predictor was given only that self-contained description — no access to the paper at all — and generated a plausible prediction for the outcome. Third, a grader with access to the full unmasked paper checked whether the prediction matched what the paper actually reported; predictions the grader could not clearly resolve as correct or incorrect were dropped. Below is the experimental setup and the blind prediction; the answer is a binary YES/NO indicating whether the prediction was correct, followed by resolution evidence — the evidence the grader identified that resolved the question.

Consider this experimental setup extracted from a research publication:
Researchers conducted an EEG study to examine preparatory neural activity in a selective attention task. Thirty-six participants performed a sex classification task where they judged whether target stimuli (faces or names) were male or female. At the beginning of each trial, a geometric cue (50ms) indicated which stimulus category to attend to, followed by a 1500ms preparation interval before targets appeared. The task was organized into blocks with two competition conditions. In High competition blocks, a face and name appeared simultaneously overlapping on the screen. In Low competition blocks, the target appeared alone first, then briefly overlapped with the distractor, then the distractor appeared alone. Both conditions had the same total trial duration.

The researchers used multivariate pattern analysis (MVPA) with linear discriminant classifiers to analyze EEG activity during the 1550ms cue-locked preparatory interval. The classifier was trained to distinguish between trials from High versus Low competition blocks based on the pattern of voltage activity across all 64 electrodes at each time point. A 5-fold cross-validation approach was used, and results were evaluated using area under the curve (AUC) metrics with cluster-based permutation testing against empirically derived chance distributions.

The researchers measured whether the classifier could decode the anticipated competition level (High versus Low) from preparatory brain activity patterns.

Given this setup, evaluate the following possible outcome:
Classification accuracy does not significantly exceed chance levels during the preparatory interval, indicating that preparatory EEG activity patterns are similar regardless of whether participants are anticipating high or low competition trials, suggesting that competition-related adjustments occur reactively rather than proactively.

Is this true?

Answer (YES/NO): NO